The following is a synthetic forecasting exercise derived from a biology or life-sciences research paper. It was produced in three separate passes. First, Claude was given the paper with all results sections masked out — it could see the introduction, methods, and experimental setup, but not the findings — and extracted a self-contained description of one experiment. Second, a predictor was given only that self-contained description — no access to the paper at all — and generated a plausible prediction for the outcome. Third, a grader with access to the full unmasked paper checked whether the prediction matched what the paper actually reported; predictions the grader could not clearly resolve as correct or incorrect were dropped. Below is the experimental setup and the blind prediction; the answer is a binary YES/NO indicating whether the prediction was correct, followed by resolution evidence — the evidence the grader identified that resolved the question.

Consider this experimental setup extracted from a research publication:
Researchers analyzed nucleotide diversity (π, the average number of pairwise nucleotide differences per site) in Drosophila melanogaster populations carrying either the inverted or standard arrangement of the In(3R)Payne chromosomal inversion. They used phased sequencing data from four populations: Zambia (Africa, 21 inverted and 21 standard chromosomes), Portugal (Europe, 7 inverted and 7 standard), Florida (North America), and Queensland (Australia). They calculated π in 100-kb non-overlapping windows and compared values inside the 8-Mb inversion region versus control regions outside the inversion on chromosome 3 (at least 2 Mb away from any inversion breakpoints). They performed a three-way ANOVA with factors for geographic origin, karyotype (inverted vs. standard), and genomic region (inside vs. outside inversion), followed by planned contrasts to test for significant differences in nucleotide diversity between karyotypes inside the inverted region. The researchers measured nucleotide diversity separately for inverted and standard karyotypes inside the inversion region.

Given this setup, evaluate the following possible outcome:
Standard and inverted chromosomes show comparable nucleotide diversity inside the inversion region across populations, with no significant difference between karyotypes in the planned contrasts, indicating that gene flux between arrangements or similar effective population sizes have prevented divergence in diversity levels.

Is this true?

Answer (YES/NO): NO